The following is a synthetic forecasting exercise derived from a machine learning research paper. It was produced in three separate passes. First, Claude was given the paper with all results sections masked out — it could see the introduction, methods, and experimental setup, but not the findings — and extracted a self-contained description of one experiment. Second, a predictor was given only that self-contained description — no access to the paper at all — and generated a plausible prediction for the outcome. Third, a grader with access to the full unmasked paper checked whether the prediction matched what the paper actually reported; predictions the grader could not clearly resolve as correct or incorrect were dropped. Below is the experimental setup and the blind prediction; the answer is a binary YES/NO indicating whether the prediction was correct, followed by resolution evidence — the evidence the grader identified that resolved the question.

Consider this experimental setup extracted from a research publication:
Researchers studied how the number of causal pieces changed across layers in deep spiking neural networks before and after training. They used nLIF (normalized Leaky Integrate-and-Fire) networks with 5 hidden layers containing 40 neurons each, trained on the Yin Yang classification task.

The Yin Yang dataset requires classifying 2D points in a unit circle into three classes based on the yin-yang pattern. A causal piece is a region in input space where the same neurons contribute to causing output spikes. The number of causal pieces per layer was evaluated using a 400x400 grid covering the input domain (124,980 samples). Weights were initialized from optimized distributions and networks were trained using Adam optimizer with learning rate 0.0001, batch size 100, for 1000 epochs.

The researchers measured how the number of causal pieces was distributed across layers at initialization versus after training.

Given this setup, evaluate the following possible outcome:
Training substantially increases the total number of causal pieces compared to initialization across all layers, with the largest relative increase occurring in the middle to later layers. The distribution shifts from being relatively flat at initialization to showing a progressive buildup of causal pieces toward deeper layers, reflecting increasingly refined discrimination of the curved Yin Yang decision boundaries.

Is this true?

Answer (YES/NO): NO